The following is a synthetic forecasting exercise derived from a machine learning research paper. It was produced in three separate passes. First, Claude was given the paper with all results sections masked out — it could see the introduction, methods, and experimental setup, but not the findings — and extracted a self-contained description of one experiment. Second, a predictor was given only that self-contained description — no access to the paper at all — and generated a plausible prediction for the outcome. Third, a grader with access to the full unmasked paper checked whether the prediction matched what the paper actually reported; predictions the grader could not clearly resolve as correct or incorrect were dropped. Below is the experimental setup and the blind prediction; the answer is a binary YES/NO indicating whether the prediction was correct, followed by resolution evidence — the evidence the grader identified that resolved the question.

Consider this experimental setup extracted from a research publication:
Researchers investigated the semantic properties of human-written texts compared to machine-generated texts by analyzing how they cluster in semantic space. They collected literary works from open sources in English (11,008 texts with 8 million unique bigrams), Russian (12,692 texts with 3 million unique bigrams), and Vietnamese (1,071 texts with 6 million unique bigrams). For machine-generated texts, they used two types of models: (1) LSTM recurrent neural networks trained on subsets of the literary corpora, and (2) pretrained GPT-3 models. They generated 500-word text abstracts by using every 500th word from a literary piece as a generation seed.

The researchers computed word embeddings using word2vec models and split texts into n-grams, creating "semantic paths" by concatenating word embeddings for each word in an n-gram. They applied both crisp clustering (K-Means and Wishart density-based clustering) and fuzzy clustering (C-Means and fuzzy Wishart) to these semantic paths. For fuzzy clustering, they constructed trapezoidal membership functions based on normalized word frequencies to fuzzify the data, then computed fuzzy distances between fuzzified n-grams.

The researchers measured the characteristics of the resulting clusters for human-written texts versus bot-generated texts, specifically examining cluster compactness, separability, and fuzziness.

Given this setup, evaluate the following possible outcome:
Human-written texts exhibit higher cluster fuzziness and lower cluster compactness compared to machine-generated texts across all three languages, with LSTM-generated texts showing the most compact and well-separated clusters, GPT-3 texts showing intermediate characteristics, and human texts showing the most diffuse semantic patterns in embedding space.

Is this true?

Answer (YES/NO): NO